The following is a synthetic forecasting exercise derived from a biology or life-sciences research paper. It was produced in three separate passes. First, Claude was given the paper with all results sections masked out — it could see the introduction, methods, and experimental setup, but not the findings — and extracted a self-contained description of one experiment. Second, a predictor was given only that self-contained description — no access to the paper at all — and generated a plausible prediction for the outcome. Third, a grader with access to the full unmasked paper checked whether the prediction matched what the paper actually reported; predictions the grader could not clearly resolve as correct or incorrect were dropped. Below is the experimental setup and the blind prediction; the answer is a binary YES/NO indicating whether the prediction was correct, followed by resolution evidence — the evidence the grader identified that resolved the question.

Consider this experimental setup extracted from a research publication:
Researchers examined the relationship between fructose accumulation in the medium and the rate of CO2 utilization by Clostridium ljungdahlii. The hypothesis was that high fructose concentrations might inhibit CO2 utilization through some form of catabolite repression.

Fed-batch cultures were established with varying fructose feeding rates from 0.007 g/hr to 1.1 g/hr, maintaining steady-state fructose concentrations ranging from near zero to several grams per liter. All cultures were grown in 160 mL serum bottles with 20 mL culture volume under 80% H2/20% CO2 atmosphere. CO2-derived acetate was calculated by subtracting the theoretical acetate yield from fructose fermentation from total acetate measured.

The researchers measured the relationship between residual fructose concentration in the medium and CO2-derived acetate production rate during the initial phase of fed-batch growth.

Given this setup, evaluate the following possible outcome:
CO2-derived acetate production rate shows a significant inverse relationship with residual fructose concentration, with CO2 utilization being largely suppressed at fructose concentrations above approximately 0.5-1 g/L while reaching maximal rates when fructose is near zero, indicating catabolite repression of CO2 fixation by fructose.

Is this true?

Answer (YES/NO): NO